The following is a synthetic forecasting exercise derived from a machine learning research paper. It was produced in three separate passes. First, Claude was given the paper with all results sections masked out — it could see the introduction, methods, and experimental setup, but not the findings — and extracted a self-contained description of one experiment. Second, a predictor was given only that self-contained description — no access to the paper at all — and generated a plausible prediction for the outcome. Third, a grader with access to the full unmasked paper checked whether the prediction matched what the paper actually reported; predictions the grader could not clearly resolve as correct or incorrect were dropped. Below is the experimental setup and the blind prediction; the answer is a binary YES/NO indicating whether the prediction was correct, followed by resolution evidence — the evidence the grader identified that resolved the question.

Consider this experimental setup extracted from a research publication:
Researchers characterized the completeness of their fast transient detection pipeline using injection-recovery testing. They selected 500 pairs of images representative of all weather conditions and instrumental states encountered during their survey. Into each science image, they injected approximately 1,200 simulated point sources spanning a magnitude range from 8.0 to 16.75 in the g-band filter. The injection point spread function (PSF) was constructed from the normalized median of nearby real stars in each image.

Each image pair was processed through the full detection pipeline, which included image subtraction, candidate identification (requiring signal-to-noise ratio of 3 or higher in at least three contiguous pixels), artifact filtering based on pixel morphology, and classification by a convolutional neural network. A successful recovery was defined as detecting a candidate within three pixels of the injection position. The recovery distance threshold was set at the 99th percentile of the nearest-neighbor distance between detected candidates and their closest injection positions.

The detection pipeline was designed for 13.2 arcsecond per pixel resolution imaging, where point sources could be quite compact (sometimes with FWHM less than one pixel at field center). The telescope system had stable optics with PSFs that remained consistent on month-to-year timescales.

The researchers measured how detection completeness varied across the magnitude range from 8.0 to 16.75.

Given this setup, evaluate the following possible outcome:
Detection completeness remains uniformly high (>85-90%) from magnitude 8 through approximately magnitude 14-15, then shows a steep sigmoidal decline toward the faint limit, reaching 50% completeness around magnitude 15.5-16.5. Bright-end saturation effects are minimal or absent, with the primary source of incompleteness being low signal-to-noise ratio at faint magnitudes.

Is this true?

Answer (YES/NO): NO